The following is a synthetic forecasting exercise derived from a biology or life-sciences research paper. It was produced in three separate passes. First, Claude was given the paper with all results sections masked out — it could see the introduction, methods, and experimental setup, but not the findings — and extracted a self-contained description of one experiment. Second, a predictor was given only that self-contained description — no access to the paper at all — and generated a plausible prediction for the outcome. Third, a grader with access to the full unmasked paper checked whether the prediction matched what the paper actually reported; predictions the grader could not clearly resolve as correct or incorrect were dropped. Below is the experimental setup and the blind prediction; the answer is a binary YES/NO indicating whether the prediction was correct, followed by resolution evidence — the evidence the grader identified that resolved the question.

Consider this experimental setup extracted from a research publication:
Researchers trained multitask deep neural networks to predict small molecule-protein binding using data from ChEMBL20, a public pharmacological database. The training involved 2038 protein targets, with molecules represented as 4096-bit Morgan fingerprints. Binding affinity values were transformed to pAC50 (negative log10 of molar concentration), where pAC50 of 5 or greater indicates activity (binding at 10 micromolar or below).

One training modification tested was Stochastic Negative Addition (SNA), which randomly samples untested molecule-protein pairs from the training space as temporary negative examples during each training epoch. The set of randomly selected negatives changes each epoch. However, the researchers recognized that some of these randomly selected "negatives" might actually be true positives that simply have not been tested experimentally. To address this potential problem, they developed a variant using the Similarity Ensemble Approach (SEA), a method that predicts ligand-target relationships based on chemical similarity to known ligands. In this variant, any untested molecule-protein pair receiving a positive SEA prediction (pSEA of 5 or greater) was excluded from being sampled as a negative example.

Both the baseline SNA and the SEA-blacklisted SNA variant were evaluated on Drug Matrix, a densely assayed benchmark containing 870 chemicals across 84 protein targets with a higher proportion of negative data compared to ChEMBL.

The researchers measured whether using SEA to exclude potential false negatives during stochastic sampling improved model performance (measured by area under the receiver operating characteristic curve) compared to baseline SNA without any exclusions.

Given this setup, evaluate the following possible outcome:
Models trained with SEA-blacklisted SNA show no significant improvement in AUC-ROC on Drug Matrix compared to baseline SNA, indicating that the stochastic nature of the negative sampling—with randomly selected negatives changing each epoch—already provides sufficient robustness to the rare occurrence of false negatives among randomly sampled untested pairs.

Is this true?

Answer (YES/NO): YES